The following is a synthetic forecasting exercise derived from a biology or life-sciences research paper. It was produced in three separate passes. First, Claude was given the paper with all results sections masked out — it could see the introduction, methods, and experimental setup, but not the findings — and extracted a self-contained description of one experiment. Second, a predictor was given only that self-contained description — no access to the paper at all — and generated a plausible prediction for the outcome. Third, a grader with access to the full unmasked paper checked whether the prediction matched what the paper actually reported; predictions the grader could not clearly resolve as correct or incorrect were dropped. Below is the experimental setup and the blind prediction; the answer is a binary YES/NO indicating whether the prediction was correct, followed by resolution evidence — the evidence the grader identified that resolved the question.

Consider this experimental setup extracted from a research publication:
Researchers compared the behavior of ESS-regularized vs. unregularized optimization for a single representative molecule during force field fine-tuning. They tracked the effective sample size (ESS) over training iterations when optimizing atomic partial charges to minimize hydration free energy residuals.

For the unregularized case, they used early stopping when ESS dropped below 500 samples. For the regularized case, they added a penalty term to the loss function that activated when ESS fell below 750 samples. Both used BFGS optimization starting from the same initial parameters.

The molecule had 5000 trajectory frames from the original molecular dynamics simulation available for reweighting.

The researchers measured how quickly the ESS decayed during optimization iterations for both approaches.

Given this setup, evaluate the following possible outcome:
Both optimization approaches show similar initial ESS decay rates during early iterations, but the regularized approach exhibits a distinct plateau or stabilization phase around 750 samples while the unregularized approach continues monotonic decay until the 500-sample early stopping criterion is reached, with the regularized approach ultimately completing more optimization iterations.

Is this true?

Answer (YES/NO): NO